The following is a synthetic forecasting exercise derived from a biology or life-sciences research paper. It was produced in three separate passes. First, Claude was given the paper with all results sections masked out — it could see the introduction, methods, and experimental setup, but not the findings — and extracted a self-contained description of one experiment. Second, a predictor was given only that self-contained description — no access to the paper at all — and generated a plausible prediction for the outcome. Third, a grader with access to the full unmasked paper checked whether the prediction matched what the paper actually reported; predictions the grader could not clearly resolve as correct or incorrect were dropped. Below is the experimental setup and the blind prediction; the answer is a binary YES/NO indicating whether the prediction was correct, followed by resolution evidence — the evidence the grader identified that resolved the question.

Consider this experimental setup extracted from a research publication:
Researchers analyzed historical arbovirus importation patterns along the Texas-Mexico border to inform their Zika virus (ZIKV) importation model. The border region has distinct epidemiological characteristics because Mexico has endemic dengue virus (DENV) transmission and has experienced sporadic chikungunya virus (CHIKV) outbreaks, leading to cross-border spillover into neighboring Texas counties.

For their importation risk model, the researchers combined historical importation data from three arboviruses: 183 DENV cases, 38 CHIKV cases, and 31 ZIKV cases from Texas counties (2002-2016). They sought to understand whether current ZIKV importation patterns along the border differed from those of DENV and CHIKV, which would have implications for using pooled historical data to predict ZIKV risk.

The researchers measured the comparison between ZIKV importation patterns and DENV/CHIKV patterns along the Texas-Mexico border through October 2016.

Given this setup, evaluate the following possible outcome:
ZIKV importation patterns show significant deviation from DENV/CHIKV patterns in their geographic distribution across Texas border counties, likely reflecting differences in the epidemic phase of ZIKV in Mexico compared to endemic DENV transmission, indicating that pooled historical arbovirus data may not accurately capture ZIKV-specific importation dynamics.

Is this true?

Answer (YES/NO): YES